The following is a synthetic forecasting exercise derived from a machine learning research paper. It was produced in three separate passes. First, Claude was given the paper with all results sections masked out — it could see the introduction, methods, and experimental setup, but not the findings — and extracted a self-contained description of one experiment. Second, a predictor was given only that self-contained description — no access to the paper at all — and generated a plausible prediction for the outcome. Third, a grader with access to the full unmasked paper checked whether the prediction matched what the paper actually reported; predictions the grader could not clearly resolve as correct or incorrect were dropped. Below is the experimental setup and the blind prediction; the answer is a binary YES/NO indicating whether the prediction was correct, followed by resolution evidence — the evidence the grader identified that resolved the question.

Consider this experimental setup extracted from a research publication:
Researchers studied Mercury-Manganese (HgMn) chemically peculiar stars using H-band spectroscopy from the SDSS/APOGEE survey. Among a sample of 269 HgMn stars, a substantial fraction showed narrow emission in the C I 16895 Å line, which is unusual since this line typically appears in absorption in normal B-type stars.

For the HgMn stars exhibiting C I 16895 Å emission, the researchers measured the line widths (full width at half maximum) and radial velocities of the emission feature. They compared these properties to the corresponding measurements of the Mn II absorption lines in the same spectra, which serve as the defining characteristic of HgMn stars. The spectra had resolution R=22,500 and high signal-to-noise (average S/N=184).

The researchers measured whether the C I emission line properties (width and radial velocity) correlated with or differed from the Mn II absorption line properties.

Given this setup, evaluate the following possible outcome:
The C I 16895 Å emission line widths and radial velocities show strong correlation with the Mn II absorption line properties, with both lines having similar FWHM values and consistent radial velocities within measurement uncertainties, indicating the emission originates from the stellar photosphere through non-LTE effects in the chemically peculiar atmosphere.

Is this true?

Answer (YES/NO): NO